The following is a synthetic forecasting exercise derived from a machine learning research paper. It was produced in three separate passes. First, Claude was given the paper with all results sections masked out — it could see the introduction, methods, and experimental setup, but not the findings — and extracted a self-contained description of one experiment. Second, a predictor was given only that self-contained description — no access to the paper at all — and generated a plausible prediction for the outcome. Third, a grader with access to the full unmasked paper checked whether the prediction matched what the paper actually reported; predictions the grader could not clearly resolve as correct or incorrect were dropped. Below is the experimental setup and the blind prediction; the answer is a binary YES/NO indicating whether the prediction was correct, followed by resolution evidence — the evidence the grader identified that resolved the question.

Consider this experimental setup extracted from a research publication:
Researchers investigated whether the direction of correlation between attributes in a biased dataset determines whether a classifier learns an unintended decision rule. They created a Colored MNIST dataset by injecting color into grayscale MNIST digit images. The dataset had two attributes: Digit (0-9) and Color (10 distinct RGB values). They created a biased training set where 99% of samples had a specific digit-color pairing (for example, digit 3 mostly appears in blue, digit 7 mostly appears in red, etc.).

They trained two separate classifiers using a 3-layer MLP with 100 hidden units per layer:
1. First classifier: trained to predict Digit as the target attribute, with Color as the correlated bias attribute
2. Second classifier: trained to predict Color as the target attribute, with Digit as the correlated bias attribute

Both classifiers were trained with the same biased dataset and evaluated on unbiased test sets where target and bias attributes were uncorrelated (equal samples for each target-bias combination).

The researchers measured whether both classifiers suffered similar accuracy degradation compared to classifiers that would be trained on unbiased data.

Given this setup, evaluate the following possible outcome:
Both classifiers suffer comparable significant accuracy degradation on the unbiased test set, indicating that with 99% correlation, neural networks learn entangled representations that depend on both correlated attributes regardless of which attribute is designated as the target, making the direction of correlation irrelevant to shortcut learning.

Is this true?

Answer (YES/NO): NO